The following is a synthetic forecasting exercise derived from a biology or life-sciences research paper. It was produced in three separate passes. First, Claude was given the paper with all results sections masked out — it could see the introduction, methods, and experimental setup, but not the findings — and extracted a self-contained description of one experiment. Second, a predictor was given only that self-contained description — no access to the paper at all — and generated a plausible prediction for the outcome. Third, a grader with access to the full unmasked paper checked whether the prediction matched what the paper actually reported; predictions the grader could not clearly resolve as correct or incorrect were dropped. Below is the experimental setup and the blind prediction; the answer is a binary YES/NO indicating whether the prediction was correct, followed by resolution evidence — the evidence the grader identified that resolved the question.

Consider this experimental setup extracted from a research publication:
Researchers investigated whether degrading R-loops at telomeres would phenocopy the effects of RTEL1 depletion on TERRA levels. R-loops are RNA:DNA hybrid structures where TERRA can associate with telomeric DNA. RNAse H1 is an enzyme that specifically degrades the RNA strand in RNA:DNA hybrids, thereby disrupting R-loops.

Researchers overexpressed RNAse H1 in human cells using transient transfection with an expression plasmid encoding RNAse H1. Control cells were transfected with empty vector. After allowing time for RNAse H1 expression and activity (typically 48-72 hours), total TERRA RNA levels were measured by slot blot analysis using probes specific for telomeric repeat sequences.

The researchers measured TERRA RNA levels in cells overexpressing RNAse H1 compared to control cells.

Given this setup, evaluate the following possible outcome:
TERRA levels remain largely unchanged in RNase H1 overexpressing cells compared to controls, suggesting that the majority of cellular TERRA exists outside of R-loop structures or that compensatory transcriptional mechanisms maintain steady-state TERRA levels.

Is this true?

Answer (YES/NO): NO